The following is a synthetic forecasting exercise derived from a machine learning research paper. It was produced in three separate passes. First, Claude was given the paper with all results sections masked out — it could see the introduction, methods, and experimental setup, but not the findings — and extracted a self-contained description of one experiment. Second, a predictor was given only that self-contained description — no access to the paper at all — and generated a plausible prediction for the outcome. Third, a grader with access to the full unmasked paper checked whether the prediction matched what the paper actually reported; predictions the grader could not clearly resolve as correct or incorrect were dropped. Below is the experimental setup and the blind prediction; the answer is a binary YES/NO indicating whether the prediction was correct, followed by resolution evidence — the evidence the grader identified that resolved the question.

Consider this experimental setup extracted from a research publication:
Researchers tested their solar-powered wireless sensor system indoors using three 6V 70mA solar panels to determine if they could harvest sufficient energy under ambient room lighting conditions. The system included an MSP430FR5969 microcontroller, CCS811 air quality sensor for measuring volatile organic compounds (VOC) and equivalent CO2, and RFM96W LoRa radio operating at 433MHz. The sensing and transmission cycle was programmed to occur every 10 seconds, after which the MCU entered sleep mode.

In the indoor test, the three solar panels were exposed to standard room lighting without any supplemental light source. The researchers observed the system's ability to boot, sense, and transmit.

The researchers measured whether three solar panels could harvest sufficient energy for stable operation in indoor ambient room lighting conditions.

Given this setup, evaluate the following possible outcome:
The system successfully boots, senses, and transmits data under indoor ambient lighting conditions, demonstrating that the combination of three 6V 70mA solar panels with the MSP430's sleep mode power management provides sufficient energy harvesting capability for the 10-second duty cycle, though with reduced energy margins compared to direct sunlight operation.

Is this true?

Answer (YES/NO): NO